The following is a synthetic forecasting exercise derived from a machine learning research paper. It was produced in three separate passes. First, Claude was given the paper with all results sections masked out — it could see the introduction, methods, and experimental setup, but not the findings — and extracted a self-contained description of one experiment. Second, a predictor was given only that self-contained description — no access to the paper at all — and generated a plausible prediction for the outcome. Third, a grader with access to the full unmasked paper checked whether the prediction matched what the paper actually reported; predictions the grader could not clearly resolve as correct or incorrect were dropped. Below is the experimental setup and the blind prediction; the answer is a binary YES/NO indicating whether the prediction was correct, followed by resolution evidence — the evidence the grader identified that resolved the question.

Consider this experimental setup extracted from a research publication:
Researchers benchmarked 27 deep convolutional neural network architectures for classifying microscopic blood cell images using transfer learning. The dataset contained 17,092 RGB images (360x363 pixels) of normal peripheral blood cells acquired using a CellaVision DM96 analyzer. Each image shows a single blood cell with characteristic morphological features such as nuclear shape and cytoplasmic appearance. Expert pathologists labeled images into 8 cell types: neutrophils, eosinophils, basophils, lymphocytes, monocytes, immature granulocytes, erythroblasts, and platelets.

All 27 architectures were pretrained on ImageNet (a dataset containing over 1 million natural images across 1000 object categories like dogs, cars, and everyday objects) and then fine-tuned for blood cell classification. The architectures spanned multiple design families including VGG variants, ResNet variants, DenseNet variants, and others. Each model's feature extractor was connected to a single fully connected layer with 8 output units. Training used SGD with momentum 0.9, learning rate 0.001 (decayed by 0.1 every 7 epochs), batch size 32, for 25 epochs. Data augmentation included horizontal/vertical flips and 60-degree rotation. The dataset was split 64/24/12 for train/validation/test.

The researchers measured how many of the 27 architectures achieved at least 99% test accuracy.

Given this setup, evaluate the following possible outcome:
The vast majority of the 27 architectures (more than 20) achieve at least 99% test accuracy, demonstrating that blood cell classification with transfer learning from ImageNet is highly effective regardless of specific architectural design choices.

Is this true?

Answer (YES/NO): NO